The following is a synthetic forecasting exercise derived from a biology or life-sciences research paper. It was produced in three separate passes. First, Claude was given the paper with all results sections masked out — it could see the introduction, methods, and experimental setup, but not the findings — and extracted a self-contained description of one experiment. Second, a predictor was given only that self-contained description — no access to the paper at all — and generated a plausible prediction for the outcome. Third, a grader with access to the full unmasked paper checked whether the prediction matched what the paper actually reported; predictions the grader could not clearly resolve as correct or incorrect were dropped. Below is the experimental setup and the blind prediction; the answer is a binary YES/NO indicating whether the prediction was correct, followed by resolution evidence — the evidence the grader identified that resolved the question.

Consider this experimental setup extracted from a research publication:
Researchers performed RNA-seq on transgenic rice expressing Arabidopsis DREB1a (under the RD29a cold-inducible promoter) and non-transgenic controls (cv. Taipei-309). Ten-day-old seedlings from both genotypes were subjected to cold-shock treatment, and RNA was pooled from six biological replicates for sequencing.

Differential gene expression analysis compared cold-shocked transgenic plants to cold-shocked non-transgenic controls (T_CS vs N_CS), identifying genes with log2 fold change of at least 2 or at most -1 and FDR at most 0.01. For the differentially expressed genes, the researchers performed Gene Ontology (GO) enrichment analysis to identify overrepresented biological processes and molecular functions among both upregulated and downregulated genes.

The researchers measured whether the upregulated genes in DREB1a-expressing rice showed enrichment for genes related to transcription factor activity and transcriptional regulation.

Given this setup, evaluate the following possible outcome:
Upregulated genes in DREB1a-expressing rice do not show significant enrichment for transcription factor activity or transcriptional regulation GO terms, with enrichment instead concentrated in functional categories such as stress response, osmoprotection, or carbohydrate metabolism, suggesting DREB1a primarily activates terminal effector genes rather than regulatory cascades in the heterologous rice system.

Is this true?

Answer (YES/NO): NO